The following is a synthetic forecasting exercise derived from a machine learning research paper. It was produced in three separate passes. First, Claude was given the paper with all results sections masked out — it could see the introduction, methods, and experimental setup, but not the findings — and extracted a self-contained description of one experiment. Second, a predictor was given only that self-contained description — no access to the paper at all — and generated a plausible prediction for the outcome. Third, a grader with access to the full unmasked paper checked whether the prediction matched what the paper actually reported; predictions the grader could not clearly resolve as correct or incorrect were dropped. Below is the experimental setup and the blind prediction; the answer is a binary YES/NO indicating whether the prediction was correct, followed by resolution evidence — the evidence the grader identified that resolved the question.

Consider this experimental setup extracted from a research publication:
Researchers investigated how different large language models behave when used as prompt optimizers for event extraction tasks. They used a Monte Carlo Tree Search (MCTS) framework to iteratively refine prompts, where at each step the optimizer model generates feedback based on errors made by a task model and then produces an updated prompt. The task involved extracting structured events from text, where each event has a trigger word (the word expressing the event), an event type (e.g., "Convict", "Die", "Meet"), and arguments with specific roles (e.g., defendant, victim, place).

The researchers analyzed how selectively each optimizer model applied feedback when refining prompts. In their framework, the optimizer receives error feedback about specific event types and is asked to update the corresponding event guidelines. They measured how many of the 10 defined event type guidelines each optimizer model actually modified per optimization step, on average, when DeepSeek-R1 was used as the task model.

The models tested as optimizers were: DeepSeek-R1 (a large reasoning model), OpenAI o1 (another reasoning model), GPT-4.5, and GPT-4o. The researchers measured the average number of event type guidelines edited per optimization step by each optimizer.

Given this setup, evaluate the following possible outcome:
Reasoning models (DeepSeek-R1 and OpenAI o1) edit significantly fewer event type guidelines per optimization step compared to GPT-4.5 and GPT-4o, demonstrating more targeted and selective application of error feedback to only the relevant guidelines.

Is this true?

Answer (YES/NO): NO